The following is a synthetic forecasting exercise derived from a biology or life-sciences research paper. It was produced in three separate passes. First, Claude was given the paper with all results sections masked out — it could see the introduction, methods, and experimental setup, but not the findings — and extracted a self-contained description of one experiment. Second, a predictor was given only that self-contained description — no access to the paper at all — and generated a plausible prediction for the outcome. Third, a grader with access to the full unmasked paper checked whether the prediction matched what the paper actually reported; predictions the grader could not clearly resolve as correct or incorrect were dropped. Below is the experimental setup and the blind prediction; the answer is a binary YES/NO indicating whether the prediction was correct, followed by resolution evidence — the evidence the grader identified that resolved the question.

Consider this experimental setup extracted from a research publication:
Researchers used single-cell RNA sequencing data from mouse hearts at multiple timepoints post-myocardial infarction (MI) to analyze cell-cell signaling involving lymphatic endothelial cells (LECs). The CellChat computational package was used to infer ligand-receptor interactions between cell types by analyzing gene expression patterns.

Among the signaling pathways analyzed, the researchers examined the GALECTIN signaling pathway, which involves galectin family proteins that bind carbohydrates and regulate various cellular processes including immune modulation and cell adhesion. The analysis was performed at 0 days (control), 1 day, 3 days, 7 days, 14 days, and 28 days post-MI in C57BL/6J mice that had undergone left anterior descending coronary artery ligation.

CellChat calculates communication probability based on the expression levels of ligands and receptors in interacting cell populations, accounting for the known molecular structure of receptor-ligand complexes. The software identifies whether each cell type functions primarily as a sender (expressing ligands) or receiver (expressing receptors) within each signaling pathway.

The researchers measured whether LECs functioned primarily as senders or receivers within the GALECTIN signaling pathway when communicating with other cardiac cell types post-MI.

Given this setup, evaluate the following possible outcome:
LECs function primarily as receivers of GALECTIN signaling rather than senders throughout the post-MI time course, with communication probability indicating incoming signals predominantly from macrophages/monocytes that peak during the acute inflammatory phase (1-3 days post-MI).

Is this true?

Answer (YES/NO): NO